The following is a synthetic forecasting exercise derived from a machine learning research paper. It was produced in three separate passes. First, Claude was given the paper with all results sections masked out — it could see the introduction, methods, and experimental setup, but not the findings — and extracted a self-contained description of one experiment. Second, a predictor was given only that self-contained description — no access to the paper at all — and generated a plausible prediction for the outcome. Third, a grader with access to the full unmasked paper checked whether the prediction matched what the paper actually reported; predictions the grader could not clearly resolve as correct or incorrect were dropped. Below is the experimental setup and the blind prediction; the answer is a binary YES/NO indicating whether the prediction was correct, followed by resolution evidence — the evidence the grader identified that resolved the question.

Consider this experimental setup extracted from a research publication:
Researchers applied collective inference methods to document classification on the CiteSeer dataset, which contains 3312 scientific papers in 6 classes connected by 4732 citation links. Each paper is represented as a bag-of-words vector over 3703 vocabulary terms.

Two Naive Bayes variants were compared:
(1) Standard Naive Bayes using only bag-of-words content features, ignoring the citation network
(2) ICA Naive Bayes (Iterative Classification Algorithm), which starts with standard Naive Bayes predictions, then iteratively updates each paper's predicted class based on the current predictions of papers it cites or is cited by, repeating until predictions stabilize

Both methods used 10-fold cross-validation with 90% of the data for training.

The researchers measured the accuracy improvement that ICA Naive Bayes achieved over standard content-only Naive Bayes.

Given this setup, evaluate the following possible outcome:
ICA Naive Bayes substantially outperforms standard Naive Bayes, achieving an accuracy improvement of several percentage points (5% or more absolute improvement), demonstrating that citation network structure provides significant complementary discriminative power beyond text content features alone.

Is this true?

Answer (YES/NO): NO